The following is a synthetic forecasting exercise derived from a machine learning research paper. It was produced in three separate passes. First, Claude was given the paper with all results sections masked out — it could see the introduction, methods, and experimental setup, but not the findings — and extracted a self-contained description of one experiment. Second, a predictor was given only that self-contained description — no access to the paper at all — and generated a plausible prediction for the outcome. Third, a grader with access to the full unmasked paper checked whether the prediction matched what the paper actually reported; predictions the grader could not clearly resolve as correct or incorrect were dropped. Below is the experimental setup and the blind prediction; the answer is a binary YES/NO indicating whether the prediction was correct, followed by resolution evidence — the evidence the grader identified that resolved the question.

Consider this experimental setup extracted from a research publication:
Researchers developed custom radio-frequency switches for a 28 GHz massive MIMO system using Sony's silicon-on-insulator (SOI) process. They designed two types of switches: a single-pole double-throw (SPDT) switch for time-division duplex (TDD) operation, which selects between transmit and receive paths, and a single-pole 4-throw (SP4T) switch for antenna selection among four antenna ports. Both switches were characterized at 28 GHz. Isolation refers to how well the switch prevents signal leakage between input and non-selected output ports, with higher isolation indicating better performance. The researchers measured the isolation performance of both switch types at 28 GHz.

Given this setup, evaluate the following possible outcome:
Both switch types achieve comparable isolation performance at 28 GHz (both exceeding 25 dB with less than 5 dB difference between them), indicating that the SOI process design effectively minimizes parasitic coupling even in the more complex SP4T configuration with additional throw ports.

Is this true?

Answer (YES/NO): YES